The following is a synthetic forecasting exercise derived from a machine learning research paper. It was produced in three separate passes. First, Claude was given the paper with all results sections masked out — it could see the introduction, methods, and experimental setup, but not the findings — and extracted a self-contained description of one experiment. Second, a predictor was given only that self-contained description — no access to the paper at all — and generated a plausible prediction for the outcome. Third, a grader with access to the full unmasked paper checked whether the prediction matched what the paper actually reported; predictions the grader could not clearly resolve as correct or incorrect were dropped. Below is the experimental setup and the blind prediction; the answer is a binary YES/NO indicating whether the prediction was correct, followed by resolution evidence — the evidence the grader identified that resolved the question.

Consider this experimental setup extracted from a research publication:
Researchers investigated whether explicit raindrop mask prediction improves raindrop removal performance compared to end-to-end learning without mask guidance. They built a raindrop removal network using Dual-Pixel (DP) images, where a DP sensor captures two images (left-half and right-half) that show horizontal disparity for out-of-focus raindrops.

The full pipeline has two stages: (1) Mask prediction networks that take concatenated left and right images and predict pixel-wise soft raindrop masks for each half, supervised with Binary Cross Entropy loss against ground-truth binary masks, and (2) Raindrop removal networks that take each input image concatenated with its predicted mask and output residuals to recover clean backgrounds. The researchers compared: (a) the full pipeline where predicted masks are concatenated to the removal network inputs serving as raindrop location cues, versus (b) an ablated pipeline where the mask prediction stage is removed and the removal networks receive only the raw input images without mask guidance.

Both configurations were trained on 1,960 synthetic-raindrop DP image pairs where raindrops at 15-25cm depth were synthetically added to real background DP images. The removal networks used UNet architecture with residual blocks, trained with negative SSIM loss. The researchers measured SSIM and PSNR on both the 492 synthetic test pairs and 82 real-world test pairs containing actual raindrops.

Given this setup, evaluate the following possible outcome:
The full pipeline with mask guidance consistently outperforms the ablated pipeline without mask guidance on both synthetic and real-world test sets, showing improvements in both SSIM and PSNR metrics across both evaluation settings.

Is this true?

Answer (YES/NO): YES